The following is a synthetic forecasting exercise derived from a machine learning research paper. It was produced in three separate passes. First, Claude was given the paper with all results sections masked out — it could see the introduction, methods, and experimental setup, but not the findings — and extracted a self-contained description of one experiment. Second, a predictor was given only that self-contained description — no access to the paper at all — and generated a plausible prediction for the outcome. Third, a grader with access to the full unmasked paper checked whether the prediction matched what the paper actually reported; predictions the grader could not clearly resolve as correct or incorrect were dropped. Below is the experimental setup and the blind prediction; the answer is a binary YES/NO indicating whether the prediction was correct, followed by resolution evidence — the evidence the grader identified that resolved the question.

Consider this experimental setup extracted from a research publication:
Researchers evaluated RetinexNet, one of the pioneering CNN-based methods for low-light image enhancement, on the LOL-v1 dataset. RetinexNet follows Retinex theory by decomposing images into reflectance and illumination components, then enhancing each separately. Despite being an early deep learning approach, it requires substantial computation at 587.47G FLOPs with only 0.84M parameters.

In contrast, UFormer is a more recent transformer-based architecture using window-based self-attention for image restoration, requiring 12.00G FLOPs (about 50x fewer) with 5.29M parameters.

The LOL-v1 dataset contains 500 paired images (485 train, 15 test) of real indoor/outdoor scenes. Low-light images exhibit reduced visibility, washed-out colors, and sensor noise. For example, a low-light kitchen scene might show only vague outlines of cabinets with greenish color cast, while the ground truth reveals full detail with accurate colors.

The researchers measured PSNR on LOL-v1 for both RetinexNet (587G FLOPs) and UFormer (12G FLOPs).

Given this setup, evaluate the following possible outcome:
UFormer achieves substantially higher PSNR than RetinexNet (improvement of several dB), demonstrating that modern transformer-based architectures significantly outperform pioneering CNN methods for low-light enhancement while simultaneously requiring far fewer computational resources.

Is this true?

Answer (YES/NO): NO